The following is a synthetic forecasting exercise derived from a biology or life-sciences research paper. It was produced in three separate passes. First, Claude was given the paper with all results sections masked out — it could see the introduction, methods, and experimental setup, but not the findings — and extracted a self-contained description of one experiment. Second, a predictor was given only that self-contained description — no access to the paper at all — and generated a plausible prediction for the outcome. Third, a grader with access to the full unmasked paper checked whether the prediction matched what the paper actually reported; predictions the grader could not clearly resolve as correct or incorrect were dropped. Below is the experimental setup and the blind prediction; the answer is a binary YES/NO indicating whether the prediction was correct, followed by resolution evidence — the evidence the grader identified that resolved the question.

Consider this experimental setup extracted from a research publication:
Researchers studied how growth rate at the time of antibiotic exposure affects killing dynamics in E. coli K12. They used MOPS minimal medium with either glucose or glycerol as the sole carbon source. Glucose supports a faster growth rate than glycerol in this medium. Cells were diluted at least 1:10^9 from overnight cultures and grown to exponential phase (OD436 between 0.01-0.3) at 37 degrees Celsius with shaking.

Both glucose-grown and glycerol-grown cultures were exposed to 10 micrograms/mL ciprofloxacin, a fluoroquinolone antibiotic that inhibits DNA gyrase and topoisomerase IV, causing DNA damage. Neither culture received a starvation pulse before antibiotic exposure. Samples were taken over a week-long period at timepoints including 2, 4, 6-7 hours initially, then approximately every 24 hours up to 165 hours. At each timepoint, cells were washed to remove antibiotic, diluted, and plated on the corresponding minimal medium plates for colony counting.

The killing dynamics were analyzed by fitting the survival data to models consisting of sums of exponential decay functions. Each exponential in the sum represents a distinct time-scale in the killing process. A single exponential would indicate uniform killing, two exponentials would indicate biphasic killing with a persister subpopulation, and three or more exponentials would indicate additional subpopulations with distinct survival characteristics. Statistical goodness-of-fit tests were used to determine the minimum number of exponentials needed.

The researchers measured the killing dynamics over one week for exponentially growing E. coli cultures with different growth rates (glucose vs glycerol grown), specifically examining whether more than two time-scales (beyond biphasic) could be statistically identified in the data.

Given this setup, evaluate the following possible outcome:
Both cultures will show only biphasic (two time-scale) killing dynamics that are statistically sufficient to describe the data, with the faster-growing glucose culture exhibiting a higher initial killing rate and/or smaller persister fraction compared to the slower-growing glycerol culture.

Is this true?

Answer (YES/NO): NO